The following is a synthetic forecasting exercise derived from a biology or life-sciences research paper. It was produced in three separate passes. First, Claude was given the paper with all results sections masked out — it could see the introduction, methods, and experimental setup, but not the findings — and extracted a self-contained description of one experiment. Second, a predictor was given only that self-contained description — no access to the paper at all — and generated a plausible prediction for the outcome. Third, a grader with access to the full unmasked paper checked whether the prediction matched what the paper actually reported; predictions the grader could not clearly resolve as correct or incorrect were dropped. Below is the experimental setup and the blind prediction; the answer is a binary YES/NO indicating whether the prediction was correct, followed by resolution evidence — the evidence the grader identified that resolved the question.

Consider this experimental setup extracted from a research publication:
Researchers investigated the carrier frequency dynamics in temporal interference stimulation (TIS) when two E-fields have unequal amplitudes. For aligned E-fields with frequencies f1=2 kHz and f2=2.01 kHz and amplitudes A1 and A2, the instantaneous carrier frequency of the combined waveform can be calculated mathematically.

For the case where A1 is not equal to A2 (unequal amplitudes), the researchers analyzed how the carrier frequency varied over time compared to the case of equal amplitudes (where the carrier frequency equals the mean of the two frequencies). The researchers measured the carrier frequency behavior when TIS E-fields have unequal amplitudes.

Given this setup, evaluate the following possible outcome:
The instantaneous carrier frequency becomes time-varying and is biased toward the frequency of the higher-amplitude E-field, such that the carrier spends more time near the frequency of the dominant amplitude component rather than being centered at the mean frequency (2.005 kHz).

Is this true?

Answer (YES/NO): YES